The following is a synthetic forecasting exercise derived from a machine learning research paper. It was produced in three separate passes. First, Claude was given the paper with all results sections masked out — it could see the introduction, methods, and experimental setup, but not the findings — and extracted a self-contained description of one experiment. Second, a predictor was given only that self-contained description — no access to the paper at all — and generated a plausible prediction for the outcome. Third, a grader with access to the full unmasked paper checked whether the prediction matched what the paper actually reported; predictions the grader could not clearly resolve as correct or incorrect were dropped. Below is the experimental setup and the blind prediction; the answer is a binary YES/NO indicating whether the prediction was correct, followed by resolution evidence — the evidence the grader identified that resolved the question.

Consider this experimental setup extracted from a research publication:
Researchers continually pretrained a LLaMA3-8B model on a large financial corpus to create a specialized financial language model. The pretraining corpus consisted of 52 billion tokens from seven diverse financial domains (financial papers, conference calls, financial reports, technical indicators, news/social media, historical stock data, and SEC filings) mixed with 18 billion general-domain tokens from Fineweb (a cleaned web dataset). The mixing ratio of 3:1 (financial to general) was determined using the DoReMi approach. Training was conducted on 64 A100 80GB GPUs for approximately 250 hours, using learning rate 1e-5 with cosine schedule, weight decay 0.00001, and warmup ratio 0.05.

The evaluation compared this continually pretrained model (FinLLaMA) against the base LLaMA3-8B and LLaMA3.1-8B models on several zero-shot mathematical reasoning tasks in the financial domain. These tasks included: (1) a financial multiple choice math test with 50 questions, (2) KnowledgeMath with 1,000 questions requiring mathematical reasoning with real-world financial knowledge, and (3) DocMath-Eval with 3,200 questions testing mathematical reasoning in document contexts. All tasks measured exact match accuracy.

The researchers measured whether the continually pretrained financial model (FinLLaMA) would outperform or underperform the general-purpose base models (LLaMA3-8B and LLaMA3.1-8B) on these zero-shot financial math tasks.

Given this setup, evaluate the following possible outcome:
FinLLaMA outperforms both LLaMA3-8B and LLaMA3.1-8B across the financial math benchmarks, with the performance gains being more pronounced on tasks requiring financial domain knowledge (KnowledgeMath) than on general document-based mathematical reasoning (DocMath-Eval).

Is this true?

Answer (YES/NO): NO